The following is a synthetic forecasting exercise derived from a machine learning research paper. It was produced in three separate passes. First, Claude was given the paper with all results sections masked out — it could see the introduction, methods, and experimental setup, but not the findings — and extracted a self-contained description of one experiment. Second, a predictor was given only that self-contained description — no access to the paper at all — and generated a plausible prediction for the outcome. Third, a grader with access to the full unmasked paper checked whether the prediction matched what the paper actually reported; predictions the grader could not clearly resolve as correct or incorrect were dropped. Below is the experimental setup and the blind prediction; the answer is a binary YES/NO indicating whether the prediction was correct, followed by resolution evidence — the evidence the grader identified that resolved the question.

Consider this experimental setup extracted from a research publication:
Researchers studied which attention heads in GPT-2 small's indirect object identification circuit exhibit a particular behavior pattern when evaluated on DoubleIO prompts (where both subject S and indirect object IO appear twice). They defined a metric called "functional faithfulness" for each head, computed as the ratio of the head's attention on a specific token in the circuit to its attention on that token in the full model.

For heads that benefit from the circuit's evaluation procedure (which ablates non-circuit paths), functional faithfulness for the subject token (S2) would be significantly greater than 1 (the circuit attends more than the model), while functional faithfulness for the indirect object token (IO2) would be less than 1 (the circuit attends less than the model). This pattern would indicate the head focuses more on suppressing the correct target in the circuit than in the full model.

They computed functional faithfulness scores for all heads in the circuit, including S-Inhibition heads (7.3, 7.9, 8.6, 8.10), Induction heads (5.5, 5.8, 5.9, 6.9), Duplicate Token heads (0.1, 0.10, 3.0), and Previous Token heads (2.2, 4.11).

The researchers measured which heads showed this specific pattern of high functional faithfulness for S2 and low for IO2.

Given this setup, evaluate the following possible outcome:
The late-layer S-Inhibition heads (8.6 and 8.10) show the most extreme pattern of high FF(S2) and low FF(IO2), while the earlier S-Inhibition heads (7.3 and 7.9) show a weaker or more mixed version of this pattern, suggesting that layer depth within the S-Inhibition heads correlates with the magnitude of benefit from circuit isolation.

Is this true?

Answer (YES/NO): NO